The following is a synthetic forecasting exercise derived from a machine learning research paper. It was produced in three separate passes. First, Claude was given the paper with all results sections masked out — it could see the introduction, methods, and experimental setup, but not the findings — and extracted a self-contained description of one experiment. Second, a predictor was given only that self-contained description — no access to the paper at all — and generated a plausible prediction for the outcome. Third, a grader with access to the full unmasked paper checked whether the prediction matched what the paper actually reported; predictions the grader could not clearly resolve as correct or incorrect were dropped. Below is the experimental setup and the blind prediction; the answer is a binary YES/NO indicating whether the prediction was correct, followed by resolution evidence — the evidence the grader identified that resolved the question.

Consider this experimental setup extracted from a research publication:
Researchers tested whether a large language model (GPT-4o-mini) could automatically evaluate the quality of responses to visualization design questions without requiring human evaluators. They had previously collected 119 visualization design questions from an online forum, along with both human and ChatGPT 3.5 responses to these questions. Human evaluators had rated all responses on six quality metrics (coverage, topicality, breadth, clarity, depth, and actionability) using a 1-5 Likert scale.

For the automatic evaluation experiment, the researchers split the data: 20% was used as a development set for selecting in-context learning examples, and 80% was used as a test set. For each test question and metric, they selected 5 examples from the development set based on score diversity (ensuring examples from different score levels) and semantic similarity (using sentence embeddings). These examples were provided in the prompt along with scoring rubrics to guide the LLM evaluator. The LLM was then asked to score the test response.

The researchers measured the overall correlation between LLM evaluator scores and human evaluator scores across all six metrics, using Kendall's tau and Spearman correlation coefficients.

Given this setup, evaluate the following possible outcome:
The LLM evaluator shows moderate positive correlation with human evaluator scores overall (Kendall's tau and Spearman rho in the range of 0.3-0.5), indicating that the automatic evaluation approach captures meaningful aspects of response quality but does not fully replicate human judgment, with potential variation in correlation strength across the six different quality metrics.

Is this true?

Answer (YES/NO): YES